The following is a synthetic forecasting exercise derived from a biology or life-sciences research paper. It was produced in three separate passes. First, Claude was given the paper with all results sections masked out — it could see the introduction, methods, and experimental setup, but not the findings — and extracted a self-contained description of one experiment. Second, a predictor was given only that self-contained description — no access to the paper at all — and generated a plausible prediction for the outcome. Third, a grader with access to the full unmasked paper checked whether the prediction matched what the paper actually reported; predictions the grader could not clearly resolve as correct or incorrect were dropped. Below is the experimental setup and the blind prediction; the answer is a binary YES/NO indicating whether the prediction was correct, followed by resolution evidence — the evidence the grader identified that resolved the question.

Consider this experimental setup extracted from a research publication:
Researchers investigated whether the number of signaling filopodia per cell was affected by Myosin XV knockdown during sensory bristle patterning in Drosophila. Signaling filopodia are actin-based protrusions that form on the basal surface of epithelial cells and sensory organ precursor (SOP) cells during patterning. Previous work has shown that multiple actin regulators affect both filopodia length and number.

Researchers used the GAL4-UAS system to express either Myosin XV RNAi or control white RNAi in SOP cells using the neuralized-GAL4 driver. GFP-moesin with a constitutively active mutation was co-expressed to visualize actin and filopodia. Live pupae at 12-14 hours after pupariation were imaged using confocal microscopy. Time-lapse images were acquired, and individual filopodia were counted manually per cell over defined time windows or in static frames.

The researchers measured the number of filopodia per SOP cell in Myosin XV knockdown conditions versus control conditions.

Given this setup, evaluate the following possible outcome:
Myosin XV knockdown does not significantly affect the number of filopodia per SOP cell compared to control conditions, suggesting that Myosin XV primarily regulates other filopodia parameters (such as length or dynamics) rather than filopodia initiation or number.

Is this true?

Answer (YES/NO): NO